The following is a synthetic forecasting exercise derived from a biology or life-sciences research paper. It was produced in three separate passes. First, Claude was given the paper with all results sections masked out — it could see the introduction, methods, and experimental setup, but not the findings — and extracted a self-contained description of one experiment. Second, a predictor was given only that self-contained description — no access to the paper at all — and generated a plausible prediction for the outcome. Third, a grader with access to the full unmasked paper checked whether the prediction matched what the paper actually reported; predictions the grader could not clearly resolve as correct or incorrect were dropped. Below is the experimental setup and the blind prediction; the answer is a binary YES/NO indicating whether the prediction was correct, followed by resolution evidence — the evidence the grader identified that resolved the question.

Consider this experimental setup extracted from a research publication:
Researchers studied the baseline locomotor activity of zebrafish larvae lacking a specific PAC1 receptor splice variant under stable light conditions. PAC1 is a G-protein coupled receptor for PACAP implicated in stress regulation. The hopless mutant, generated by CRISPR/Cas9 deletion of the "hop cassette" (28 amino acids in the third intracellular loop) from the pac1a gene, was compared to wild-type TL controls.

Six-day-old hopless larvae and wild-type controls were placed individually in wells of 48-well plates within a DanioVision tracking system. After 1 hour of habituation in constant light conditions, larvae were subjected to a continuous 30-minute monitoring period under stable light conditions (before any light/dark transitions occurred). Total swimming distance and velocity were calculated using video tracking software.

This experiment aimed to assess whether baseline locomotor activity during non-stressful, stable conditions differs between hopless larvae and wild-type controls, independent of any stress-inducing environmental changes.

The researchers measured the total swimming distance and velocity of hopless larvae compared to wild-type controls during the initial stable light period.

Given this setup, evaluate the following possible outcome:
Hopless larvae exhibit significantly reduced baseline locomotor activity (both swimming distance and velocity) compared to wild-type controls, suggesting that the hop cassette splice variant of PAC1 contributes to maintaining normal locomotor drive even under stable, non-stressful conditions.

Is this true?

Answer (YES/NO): NO